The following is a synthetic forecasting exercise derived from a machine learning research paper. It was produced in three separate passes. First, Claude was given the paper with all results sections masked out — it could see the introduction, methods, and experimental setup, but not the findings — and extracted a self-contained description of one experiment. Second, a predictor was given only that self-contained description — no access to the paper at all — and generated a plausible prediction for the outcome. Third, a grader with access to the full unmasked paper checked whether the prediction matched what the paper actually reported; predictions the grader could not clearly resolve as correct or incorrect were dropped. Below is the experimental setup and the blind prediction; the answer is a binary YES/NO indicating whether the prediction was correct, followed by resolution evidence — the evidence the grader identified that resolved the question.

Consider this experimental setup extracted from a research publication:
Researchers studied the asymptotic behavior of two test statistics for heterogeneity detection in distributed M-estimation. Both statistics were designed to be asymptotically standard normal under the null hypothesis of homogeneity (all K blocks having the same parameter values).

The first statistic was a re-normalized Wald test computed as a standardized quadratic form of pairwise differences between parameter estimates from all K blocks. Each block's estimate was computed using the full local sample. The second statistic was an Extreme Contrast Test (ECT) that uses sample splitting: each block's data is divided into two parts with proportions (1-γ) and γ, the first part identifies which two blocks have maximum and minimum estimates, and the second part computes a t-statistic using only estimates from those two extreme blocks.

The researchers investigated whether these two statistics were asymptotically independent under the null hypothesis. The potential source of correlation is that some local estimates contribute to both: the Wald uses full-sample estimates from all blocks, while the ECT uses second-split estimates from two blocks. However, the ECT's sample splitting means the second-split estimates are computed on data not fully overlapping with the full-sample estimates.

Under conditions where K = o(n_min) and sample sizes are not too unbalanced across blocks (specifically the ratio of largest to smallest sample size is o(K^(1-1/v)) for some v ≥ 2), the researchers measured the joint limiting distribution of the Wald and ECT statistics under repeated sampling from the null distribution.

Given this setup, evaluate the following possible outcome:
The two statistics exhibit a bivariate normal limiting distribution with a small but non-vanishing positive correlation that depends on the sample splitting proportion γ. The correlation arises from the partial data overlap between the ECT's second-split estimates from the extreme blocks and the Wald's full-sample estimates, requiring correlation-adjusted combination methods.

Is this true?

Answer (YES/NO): NO